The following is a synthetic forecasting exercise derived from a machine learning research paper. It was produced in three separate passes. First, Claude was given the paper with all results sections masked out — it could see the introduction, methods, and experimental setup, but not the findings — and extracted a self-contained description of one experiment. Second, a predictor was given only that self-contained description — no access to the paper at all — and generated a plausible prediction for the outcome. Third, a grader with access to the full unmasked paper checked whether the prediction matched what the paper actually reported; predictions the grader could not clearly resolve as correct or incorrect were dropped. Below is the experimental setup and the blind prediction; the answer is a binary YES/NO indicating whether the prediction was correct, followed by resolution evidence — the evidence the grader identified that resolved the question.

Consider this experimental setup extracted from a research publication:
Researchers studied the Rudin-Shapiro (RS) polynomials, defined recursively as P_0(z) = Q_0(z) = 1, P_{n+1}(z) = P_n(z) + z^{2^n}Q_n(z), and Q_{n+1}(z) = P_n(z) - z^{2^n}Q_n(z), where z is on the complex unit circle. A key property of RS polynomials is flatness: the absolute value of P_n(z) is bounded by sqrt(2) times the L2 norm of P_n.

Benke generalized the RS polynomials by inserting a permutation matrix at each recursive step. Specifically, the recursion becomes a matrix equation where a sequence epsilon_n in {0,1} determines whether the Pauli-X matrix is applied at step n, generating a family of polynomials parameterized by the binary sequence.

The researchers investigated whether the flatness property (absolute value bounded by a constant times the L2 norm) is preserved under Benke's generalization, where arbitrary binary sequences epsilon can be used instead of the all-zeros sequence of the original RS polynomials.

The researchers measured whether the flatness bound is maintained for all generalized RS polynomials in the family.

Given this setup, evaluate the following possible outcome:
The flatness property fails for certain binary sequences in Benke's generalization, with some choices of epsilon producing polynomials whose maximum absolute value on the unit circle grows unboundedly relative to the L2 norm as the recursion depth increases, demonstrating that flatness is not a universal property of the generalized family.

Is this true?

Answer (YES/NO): NO